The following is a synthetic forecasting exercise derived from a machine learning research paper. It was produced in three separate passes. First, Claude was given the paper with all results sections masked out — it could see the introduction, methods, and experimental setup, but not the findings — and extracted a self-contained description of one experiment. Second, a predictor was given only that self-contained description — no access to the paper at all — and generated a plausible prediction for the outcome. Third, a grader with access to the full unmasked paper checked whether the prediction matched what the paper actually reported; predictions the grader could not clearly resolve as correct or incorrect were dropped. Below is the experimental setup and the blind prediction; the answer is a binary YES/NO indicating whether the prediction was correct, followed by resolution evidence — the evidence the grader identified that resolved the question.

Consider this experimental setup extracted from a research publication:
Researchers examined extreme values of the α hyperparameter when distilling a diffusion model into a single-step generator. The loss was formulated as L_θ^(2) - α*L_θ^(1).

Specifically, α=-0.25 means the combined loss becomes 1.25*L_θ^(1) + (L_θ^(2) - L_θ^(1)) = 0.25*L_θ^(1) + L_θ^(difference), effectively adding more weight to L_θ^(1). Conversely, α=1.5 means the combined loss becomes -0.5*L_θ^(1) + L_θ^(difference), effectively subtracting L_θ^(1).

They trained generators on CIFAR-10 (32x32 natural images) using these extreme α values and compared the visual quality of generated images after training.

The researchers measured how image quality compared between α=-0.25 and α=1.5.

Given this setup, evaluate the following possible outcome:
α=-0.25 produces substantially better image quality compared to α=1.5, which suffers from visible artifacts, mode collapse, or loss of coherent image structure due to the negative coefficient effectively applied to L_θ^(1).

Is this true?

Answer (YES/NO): NO